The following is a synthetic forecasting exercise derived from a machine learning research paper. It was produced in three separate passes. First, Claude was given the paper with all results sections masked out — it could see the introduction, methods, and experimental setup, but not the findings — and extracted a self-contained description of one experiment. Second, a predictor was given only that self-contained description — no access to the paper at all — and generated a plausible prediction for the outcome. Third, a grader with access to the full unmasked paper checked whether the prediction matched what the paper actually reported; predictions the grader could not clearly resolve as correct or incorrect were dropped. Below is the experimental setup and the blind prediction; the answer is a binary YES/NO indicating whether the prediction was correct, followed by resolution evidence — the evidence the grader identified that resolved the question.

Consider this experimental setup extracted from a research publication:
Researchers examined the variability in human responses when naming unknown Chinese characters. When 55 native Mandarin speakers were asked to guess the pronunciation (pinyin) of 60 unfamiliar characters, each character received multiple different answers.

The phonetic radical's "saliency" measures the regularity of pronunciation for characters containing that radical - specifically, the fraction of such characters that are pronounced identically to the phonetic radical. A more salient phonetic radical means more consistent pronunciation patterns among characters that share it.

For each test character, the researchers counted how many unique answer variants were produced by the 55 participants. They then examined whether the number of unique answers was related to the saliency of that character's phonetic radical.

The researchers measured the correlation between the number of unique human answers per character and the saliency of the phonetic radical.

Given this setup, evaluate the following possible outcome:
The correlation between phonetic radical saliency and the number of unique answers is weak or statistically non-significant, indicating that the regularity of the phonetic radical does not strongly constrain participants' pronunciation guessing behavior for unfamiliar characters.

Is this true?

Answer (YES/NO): NO